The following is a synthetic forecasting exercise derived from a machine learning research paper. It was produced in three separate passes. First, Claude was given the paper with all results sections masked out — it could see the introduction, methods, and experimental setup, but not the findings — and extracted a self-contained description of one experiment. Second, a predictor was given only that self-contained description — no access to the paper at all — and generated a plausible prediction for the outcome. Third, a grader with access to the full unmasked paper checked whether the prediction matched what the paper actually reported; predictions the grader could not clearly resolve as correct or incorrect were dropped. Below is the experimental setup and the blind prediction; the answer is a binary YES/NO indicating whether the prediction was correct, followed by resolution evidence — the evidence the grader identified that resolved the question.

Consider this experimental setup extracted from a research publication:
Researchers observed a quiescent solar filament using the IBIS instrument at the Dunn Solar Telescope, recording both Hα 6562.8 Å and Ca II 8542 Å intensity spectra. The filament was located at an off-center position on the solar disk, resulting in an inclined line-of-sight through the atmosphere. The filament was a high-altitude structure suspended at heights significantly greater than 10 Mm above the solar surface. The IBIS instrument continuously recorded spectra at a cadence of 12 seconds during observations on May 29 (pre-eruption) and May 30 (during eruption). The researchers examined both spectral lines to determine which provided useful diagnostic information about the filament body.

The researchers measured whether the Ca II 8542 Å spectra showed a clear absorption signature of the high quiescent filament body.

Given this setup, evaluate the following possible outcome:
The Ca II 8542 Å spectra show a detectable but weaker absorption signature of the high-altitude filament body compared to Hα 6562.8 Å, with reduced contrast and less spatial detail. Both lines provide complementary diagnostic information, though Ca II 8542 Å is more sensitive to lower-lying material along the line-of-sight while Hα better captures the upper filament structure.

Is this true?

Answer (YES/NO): NO